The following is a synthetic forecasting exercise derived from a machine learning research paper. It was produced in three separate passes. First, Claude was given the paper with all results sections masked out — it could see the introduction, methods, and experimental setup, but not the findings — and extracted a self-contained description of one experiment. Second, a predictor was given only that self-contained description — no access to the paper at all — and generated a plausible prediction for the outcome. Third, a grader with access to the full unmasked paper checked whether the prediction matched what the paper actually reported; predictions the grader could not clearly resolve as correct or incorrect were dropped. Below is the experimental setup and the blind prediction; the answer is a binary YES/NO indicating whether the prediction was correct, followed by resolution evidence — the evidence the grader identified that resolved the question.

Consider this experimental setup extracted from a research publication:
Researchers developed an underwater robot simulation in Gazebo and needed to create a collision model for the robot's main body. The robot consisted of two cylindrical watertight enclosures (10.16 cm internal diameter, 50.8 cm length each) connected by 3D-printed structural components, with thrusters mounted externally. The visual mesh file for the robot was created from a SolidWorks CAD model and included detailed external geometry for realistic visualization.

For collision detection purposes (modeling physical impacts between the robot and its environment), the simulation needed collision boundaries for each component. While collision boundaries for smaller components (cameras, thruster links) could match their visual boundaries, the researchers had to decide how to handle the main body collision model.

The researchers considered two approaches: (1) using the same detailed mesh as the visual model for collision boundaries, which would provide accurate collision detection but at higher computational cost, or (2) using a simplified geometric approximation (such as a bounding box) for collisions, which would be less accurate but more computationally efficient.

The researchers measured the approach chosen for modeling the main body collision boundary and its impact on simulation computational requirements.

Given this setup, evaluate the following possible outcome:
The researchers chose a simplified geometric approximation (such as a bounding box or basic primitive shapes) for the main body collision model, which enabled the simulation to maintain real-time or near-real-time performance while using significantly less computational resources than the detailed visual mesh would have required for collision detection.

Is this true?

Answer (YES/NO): NO